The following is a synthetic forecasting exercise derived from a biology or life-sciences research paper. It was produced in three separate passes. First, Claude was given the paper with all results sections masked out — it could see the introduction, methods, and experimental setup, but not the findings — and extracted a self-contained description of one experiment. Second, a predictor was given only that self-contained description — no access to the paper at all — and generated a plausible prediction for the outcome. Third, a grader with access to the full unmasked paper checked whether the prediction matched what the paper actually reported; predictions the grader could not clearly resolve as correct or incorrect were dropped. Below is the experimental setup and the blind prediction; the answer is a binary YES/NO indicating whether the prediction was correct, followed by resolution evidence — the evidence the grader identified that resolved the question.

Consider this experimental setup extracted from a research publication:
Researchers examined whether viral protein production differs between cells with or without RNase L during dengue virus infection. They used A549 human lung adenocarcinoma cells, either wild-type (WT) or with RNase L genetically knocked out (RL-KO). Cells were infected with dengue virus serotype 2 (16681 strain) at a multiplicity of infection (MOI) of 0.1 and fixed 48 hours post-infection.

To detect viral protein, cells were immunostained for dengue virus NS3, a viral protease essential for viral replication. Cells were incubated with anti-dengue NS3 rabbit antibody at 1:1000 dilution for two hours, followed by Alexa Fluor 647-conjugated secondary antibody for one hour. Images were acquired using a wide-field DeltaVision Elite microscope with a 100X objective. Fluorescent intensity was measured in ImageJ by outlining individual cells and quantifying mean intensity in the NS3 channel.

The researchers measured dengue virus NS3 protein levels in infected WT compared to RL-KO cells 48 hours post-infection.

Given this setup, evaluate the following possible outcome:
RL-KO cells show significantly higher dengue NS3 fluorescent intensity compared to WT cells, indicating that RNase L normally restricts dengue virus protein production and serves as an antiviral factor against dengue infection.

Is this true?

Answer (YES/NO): NO